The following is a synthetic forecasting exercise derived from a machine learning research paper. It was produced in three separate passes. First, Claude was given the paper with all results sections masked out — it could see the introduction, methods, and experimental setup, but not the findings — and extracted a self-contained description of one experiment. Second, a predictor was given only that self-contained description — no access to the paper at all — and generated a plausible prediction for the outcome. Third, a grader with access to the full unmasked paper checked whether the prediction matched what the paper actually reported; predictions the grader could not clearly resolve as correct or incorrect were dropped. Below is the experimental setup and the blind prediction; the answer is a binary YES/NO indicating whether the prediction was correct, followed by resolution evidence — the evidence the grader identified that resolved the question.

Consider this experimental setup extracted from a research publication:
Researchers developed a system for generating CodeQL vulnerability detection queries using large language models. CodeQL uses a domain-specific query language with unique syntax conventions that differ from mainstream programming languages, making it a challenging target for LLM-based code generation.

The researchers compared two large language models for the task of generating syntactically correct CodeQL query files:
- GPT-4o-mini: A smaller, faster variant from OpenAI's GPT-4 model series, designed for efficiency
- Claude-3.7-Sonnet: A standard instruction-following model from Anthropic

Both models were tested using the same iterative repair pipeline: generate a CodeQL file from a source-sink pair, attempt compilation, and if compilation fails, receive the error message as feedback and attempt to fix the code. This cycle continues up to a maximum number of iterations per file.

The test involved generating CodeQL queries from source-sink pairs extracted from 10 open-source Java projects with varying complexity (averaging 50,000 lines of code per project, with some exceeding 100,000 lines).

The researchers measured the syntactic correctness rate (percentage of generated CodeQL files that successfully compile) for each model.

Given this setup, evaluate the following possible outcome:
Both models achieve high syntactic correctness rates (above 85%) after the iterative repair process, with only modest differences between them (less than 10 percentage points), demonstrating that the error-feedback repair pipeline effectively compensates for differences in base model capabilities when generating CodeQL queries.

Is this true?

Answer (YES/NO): NO